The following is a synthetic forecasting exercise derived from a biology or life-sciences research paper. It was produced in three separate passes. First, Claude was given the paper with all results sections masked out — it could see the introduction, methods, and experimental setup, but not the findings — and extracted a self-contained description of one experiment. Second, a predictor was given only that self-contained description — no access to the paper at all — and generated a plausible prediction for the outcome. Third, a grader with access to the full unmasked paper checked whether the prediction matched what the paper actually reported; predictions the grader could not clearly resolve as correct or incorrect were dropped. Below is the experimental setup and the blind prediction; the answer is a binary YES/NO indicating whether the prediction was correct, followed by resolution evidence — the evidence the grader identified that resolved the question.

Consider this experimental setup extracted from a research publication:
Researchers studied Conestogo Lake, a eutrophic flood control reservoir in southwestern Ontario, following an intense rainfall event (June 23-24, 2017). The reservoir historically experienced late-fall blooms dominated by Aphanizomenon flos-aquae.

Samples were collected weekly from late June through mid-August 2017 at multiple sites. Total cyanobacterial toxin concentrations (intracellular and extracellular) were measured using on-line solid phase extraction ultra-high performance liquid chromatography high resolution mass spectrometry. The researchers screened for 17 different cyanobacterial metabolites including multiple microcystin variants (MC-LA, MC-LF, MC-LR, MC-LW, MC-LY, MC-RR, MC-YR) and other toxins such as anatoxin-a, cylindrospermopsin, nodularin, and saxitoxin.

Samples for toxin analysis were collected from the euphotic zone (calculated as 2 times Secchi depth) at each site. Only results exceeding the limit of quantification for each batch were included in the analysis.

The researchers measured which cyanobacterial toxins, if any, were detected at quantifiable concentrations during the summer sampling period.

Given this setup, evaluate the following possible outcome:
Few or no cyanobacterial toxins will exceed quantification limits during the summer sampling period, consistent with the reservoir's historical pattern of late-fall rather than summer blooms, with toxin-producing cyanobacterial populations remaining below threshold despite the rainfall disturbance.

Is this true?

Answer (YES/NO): NO